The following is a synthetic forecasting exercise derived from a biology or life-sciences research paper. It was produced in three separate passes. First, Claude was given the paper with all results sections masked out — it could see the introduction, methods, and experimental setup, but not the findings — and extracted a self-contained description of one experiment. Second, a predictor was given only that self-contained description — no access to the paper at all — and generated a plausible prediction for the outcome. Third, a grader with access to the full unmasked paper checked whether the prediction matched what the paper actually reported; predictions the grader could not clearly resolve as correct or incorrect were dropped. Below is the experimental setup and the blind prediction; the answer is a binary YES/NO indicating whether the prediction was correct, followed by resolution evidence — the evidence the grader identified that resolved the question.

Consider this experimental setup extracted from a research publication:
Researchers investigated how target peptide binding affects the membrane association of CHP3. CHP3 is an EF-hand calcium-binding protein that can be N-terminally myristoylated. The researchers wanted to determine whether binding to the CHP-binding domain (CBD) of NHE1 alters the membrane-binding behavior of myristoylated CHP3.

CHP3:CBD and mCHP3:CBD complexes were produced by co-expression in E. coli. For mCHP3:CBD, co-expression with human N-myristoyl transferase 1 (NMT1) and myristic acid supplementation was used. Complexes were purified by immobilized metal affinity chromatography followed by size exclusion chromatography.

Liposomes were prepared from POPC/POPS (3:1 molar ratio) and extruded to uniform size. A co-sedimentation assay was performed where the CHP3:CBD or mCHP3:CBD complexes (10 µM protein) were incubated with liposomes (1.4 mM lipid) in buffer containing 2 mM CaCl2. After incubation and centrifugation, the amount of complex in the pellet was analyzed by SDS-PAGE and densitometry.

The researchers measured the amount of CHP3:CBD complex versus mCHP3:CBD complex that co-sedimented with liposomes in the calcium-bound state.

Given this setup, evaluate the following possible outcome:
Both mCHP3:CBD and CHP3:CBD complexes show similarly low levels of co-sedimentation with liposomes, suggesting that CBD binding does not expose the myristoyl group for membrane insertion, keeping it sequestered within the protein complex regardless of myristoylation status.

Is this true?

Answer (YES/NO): NO